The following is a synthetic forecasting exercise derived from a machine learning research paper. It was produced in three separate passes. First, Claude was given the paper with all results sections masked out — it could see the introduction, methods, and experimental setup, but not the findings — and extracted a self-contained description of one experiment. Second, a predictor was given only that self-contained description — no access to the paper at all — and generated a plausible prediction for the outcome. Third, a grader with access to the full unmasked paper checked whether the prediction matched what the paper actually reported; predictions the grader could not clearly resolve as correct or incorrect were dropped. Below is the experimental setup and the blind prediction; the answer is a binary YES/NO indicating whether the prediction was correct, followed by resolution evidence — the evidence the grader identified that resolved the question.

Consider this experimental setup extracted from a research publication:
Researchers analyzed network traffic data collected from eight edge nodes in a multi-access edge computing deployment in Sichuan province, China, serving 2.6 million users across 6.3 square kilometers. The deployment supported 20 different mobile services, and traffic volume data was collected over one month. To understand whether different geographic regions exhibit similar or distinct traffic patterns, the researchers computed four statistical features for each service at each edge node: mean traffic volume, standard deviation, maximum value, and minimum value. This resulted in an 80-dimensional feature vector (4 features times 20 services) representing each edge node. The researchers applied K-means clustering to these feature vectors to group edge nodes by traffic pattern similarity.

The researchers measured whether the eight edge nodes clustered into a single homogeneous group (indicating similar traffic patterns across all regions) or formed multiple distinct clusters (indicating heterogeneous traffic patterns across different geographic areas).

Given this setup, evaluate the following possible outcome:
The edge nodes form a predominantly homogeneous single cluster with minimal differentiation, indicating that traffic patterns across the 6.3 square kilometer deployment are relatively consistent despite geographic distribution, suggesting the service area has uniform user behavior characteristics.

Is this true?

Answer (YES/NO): NO